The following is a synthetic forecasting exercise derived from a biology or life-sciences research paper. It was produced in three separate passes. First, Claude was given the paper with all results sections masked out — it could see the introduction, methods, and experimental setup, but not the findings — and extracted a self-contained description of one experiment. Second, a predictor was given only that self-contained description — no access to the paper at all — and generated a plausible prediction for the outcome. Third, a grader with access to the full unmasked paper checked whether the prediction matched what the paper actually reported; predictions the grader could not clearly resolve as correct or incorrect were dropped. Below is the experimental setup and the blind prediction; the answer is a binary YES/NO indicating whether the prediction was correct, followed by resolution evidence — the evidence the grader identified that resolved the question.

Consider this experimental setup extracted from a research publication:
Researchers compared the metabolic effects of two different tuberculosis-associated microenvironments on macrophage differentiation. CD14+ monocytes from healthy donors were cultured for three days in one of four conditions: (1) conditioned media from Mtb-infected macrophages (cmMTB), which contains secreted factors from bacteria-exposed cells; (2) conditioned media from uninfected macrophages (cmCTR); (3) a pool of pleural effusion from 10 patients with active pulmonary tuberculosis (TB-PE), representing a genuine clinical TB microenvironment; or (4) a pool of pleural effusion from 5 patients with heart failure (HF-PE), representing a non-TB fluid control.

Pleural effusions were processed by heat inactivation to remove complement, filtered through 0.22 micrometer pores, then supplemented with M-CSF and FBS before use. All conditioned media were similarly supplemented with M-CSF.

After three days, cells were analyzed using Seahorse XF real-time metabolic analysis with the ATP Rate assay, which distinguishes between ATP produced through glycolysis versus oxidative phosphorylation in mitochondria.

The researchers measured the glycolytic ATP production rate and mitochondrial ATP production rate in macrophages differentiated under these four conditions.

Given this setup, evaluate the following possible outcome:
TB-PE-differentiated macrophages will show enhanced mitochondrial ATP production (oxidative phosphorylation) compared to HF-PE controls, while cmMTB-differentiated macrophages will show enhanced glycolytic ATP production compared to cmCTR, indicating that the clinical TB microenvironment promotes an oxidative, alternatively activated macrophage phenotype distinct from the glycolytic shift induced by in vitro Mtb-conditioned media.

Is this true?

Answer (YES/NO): NO